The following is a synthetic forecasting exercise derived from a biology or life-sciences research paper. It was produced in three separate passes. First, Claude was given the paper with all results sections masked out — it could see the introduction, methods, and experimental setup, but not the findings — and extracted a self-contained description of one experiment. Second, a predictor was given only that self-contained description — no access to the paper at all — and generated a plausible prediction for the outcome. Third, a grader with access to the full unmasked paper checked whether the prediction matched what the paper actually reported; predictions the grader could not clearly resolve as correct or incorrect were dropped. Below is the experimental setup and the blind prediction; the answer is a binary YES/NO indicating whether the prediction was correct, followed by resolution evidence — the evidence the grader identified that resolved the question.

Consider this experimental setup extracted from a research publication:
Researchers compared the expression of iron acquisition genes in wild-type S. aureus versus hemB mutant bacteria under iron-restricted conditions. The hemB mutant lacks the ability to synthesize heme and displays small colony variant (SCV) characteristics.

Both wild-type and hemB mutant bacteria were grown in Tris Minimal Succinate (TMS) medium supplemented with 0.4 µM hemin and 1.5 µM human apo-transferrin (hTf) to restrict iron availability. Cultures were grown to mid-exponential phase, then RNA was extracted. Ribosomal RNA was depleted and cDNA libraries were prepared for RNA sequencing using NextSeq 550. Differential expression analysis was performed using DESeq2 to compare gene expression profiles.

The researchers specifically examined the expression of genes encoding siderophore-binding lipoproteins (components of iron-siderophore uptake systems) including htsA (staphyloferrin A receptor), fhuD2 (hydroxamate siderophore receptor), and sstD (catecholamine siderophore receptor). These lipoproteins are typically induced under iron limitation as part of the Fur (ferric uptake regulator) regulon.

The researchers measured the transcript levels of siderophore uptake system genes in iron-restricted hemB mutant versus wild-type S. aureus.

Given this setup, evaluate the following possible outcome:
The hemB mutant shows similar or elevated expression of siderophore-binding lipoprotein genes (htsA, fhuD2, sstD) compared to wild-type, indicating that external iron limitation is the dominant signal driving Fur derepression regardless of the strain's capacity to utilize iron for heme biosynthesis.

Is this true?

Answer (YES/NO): YES